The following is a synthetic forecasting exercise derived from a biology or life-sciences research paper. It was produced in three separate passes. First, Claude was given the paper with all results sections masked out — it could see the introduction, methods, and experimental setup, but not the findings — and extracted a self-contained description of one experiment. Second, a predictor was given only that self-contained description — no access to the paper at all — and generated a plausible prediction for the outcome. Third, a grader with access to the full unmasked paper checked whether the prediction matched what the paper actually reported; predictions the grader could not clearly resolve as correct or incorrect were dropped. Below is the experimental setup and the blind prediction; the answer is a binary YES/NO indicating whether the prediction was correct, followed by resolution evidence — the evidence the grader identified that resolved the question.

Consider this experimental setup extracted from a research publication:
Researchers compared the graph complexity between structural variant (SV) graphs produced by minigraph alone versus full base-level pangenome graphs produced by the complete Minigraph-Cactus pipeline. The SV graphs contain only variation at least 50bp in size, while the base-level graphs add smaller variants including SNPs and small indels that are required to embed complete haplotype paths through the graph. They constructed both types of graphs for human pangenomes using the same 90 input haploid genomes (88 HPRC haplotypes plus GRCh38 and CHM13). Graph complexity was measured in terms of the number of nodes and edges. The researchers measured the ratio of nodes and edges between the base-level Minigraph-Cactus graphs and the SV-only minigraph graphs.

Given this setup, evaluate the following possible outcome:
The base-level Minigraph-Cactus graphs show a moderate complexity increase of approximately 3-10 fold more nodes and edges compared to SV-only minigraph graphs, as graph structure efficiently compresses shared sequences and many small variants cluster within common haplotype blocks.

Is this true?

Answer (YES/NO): NO